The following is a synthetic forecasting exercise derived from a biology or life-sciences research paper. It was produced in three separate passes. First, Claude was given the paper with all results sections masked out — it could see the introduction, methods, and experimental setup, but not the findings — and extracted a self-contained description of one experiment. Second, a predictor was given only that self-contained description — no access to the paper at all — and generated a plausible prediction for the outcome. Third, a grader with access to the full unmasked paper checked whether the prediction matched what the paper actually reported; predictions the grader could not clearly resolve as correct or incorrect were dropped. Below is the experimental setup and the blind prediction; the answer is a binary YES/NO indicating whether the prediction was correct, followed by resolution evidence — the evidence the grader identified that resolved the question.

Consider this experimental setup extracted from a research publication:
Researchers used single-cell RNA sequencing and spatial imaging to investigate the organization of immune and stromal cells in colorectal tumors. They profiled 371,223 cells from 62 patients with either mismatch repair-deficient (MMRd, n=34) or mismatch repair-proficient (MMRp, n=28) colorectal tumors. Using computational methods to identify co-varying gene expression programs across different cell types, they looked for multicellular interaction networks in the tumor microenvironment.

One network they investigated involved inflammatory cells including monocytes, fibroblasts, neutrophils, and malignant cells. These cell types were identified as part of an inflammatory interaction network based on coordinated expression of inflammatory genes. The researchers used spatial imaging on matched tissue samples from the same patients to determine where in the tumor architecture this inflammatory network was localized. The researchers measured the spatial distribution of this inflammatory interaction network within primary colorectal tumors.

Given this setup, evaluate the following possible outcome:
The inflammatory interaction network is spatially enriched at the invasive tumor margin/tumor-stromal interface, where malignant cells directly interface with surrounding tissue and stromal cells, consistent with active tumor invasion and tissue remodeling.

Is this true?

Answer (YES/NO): NO